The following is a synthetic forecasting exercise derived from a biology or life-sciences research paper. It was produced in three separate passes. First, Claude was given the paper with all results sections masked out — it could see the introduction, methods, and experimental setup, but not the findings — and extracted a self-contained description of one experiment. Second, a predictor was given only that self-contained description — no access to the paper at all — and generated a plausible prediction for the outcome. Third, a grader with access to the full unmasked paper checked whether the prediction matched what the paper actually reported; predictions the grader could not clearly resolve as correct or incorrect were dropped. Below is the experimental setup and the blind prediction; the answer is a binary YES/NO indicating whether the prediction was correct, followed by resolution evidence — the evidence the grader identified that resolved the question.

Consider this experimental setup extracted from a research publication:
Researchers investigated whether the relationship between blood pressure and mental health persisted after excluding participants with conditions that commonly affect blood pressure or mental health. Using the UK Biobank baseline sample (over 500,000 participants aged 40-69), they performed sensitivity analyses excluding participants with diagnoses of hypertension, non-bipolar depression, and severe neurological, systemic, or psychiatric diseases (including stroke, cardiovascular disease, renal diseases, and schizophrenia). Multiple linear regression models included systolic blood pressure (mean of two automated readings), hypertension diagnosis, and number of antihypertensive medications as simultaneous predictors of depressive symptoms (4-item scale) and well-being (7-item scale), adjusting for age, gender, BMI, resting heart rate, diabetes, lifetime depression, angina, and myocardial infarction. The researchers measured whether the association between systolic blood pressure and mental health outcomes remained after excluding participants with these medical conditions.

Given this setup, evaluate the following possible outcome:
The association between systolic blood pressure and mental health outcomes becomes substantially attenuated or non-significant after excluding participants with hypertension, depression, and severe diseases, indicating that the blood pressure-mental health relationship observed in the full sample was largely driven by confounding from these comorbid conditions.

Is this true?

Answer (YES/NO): NO